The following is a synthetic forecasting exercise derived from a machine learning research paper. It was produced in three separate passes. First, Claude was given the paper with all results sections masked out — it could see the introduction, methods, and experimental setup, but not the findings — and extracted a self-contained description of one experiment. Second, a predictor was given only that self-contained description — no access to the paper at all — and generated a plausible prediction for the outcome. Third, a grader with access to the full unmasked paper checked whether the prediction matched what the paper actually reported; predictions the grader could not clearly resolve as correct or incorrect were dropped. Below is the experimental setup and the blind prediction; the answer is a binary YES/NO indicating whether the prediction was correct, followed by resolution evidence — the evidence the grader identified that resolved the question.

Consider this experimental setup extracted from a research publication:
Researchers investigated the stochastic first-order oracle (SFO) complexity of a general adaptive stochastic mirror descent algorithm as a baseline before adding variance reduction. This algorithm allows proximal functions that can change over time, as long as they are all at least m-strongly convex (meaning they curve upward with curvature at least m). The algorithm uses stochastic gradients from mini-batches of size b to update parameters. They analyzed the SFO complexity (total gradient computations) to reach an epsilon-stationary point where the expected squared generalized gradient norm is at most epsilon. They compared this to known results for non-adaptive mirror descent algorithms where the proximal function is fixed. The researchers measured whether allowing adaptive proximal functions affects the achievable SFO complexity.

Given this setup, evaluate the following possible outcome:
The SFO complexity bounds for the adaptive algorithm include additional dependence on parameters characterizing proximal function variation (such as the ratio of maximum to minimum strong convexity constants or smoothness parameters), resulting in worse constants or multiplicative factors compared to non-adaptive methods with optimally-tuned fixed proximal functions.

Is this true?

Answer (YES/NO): NO